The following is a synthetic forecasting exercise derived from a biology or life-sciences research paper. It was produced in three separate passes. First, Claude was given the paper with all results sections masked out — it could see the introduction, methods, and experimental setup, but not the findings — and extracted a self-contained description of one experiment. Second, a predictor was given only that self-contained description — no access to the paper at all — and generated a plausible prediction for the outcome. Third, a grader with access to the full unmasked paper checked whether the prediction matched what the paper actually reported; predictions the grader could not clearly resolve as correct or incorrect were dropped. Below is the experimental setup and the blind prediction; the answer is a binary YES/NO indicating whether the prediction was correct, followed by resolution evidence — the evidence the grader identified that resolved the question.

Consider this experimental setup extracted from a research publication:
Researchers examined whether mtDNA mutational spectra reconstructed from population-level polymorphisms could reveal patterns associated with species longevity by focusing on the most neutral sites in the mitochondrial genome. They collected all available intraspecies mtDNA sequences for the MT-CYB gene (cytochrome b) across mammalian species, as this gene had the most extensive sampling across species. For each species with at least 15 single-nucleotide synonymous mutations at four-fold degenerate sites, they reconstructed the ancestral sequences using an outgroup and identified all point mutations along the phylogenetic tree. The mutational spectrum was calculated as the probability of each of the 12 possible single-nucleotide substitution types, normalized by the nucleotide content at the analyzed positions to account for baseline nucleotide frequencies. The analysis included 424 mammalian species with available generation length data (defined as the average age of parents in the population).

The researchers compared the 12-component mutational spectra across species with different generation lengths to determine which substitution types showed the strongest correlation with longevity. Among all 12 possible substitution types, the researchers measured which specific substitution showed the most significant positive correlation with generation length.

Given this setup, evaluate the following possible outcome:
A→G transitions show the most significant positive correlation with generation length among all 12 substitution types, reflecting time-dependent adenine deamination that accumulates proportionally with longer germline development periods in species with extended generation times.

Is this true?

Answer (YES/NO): YES